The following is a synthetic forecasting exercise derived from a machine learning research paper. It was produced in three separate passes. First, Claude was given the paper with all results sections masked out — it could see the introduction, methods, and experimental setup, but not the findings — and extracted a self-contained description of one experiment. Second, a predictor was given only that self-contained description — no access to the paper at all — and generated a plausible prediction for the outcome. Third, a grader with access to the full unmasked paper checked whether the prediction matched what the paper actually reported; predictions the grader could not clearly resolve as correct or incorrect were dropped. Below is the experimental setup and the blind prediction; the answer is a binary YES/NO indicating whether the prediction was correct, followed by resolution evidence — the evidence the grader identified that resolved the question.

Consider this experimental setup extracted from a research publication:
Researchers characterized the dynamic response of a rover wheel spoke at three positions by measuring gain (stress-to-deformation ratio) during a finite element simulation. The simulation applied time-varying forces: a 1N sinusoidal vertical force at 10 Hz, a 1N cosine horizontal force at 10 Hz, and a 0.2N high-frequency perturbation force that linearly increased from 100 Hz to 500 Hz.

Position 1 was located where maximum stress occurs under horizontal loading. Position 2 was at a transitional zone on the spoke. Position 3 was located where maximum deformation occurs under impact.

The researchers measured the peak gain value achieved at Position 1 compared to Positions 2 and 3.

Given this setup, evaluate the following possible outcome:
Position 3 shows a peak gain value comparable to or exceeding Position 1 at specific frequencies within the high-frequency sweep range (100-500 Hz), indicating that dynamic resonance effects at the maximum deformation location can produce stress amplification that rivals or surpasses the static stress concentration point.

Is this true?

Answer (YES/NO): NO